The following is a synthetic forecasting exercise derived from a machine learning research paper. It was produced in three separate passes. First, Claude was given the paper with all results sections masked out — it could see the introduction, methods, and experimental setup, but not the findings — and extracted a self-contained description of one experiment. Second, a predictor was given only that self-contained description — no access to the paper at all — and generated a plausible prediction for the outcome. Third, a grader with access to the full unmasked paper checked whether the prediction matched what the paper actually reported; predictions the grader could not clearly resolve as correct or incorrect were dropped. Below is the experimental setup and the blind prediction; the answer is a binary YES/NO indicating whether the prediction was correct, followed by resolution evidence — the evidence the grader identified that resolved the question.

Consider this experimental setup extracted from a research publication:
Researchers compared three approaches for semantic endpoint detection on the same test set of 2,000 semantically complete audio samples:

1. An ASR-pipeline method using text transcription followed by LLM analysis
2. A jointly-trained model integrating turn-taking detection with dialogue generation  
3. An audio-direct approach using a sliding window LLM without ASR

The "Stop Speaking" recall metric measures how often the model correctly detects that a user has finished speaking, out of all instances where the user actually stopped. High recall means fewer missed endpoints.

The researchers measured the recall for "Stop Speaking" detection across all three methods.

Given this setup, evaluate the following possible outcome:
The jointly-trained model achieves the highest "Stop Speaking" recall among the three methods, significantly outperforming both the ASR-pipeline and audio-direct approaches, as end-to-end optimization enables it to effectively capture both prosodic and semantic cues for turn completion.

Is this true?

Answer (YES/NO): NO